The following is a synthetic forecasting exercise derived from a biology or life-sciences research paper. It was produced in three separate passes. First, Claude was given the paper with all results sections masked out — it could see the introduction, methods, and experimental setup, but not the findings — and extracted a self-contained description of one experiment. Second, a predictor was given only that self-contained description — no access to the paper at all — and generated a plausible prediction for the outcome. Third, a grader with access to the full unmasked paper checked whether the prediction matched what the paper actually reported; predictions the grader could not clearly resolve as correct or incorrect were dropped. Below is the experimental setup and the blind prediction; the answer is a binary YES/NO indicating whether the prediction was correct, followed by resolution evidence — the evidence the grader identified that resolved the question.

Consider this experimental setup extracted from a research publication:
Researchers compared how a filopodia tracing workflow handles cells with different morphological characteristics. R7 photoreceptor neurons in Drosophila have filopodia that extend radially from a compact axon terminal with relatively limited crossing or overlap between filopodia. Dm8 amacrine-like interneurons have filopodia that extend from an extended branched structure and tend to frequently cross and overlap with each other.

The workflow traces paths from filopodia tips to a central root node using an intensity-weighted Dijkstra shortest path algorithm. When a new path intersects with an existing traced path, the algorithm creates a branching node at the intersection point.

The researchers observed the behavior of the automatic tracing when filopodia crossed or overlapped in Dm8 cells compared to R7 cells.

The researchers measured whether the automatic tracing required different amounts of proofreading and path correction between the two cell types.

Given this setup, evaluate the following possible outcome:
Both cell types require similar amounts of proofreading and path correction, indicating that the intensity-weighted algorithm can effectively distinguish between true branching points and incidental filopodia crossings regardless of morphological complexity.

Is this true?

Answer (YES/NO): NO